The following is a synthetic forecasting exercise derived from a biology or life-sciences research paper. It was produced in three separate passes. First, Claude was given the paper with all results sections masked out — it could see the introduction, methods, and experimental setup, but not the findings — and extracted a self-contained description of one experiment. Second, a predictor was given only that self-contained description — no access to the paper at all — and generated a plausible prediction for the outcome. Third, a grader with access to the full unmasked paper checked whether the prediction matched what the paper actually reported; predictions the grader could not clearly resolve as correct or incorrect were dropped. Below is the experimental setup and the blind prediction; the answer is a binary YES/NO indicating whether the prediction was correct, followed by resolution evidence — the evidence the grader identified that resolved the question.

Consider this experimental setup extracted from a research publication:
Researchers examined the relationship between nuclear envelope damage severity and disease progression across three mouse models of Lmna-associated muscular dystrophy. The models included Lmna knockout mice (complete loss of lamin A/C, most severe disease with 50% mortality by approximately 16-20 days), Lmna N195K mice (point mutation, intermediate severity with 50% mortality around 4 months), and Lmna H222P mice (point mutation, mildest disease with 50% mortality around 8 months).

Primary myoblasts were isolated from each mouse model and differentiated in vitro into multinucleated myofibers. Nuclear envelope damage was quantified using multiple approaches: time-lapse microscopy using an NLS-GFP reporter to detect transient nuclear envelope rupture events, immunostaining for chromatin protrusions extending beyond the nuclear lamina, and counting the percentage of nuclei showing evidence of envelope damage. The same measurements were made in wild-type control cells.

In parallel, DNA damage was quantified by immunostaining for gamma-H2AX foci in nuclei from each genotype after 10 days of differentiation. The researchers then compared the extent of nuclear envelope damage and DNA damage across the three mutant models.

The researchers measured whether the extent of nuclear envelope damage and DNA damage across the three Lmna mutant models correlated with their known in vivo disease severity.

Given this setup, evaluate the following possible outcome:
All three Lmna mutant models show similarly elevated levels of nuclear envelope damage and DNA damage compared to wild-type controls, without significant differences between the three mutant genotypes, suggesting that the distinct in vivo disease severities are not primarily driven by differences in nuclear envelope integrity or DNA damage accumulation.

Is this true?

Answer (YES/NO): NO